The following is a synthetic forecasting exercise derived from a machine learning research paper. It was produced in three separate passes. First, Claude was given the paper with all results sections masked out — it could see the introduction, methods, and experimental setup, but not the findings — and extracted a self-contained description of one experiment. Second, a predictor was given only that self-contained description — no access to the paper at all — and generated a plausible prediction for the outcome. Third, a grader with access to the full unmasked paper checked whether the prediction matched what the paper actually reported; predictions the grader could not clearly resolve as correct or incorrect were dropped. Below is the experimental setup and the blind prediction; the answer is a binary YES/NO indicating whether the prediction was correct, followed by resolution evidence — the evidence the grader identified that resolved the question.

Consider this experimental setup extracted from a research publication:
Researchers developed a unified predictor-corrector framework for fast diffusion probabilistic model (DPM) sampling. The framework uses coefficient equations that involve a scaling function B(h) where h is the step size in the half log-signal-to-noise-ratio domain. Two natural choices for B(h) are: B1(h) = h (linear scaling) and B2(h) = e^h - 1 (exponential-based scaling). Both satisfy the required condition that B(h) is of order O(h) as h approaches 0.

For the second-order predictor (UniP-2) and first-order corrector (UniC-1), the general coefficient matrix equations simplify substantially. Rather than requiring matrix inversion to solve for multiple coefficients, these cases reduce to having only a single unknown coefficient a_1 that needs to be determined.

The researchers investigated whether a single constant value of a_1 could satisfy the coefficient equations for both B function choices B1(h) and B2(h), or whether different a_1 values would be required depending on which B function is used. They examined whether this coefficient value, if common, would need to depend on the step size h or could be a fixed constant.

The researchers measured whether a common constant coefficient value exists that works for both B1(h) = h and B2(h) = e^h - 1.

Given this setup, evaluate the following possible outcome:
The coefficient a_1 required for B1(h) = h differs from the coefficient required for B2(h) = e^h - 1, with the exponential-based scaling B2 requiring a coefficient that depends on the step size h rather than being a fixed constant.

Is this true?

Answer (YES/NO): NO